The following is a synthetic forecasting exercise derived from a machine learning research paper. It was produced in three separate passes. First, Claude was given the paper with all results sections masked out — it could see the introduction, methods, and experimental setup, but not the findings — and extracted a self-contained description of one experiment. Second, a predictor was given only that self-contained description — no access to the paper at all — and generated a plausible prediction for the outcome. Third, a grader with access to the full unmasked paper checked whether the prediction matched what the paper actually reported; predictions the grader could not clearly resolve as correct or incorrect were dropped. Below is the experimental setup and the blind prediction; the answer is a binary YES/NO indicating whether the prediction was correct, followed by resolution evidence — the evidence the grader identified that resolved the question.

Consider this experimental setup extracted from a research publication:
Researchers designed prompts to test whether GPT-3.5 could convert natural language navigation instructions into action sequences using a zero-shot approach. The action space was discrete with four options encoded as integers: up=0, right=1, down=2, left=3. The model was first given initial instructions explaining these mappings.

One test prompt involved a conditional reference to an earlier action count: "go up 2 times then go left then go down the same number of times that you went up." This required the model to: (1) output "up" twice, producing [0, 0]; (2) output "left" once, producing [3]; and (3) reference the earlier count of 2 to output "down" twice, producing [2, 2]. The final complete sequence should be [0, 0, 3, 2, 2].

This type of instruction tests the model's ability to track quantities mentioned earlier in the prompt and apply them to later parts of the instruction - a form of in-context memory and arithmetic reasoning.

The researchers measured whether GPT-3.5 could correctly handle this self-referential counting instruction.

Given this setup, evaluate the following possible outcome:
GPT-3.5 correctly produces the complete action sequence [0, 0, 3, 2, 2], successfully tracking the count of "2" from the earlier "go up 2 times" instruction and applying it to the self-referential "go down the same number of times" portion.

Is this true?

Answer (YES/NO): YES